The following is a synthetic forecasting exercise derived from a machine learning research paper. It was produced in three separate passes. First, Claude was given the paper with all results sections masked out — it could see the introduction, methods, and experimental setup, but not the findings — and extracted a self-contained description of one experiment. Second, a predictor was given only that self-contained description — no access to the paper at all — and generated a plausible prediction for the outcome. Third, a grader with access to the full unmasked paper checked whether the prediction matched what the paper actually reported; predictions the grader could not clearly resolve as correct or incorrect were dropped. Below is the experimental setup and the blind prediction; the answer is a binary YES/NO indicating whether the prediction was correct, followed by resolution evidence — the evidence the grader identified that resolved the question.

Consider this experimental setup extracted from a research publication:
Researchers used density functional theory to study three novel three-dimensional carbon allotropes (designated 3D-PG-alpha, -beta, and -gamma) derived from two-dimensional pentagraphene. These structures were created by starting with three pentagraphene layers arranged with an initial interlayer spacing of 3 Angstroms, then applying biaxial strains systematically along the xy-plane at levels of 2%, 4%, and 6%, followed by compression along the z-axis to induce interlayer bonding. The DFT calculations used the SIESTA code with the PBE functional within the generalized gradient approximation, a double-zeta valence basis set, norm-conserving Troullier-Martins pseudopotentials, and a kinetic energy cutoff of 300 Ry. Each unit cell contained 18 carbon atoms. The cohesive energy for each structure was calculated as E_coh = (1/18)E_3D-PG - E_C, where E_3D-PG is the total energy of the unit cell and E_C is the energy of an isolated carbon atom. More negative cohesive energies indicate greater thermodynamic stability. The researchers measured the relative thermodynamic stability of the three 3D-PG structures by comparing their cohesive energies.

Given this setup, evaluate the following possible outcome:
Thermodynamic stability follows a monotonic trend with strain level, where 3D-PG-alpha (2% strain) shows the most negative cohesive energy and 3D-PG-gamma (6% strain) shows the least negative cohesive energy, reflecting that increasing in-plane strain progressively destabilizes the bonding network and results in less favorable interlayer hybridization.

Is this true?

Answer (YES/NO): YES